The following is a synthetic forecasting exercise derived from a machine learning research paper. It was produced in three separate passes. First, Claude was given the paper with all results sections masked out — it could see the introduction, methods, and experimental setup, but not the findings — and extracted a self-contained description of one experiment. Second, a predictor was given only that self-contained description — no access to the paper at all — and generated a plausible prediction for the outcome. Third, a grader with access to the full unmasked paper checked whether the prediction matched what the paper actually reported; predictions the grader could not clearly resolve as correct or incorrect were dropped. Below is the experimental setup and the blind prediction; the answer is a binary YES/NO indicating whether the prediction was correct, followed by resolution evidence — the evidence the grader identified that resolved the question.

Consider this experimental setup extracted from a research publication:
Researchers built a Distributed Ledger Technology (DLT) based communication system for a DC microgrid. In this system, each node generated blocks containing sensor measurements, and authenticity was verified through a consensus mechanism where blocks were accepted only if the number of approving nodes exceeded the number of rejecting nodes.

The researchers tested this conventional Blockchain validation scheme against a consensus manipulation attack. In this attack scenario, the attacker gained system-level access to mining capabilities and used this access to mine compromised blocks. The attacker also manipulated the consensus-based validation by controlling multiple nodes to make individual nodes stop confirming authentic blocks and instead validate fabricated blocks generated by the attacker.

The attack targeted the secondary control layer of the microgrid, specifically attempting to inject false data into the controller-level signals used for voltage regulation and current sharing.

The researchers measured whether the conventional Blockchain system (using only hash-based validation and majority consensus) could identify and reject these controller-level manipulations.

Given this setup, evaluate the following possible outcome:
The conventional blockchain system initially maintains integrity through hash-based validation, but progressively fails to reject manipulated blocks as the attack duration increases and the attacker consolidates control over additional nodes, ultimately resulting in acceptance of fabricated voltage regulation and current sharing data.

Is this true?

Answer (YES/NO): NO